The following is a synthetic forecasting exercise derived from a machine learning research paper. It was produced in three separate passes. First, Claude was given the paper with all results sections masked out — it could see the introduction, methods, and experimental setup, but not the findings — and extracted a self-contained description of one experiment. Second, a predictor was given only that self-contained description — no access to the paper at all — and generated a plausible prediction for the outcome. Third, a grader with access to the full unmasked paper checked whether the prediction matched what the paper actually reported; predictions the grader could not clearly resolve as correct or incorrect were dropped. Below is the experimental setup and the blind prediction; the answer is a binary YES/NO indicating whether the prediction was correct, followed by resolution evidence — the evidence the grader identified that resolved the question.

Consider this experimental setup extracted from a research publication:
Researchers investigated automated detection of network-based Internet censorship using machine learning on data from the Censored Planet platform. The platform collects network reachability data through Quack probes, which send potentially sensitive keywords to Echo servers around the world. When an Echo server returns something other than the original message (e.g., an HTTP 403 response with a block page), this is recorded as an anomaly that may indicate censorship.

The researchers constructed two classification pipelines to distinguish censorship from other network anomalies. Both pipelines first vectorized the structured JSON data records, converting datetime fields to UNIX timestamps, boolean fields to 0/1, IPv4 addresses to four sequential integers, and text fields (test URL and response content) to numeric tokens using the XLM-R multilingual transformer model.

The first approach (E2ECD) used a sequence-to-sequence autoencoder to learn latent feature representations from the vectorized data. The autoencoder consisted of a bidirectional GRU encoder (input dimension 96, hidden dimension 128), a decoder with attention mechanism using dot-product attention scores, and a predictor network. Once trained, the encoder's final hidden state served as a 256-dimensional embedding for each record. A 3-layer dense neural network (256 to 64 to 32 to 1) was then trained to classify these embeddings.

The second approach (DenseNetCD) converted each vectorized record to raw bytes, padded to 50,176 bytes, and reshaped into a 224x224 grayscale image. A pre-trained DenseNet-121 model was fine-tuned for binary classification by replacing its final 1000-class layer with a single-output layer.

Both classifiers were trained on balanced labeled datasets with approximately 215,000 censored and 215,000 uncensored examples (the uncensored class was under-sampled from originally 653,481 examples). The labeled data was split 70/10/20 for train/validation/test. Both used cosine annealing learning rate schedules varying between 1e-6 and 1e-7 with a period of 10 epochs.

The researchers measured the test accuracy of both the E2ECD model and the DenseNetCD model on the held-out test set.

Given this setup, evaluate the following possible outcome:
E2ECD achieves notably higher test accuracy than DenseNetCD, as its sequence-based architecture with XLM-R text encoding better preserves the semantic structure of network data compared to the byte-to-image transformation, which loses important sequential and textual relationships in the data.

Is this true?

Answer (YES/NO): NO